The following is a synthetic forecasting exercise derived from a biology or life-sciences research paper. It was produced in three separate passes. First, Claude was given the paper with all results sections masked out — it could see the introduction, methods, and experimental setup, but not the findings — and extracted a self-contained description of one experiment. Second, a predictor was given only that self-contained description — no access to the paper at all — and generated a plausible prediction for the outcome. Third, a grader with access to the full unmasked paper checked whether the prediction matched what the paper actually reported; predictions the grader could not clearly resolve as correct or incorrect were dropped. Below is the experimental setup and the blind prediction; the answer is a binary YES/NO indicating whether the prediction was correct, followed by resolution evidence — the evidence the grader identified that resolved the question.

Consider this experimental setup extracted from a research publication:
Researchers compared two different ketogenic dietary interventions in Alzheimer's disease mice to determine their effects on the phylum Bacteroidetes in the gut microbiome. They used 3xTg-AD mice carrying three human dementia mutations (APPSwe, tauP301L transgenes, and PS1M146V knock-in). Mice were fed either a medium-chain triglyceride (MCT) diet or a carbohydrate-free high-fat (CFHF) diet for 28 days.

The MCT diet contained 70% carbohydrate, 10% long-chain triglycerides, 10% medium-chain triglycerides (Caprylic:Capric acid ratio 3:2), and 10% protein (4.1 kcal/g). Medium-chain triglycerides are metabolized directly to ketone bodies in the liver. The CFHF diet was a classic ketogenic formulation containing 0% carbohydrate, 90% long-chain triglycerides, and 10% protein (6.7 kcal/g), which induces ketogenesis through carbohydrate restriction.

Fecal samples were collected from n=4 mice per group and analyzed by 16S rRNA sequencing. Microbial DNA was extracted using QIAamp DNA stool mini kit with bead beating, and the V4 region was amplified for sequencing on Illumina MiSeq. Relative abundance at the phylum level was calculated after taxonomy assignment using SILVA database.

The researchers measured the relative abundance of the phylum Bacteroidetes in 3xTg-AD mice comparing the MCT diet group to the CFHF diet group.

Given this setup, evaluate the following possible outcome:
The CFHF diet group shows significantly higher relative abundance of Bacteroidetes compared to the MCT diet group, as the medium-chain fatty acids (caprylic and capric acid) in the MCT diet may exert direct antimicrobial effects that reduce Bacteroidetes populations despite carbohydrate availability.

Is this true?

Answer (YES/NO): NO